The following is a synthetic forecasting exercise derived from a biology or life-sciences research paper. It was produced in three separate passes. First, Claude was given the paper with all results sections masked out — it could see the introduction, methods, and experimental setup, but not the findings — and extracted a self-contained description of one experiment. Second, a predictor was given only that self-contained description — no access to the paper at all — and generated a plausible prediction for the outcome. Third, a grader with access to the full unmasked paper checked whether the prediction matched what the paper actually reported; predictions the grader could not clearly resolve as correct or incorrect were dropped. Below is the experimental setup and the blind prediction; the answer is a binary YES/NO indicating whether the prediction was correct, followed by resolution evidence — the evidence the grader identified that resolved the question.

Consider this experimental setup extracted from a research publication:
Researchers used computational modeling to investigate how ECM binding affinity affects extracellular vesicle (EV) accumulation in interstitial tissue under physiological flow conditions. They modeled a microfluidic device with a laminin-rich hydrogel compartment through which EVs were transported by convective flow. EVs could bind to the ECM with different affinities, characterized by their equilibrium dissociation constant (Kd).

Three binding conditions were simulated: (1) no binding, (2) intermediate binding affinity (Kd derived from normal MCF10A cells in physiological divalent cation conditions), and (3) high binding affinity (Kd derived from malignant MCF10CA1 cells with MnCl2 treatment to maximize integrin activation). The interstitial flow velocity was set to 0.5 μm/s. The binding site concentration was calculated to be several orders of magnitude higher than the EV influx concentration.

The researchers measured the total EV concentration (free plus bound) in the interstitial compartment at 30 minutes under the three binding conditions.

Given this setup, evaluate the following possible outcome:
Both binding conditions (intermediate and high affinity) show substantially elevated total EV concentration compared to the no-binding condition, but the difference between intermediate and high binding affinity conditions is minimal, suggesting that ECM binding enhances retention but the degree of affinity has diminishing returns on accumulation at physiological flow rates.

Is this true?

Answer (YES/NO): NO